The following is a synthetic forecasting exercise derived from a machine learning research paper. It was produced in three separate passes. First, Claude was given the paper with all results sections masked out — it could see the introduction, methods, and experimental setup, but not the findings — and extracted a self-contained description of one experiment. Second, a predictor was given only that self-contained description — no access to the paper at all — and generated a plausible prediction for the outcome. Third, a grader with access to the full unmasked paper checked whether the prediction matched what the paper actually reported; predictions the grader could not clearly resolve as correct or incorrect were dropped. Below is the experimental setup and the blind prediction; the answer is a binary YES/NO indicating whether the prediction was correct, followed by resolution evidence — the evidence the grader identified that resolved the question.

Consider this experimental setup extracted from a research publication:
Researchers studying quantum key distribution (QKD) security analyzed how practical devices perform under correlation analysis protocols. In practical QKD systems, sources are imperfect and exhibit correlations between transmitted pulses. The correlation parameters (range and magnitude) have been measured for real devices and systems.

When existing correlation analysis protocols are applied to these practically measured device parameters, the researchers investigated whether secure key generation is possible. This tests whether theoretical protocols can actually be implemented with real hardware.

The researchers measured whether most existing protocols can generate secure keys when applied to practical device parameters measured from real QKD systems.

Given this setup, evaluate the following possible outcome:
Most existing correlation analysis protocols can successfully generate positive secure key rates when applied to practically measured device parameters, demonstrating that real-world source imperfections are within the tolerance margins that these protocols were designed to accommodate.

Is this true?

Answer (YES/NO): NO